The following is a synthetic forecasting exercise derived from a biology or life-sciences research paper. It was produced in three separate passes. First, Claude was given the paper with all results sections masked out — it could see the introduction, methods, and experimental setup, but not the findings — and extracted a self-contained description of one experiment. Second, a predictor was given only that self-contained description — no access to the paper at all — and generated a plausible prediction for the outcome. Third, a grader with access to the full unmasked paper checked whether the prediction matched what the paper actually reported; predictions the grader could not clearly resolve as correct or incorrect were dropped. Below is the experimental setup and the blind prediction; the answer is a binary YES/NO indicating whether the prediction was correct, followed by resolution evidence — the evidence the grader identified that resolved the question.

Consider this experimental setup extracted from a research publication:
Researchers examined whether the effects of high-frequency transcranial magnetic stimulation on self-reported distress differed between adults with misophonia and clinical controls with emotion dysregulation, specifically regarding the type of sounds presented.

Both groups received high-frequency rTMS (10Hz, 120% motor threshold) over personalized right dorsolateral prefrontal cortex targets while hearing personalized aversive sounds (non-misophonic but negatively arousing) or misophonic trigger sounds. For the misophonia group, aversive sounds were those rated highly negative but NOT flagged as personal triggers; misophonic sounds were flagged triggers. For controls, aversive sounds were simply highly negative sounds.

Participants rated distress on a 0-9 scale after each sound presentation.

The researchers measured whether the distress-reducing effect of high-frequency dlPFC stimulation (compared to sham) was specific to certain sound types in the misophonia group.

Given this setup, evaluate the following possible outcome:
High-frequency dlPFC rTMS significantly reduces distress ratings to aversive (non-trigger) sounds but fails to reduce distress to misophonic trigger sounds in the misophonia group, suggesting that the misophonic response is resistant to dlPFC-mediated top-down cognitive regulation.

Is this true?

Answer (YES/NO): NO